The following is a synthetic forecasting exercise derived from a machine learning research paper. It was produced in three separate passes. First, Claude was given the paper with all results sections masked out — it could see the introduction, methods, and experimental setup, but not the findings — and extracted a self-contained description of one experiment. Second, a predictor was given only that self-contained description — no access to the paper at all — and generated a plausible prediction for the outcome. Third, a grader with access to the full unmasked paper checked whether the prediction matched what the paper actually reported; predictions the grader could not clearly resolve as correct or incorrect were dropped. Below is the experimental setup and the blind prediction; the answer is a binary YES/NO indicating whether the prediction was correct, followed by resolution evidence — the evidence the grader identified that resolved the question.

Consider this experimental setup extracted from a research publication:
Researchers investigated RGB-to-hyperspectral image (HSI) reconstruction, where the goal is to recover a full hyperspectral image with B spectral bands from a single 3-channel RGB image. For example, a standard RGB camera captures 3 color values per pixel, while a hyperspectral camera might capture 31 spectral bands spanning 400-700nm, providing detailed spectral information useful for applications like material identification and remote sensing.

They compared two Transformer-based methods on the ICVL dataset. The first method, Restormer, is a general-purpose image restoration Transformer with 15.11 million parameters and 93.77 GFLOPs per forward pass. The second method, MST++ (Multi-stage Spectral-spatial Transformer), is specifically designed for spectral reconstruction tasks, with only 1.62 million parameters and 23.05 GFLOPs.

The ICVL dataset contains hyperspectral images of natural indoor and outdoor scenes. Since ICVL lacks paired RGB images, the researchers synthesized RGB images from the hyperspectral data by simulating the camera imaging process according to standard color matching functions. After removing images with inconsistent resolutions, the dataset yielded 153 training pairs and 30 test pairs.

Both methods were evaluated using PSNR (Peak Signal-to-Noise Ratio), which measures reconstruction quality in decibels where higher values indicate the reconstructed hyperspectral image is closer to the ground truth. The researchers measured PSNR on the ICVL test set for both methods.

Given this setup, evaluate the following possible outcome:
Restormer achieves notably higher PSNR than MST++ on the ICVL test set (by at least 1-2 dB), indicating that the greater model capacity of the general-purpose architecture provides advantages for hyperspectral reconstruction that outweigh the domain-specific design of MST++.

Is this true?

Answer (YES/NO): NO